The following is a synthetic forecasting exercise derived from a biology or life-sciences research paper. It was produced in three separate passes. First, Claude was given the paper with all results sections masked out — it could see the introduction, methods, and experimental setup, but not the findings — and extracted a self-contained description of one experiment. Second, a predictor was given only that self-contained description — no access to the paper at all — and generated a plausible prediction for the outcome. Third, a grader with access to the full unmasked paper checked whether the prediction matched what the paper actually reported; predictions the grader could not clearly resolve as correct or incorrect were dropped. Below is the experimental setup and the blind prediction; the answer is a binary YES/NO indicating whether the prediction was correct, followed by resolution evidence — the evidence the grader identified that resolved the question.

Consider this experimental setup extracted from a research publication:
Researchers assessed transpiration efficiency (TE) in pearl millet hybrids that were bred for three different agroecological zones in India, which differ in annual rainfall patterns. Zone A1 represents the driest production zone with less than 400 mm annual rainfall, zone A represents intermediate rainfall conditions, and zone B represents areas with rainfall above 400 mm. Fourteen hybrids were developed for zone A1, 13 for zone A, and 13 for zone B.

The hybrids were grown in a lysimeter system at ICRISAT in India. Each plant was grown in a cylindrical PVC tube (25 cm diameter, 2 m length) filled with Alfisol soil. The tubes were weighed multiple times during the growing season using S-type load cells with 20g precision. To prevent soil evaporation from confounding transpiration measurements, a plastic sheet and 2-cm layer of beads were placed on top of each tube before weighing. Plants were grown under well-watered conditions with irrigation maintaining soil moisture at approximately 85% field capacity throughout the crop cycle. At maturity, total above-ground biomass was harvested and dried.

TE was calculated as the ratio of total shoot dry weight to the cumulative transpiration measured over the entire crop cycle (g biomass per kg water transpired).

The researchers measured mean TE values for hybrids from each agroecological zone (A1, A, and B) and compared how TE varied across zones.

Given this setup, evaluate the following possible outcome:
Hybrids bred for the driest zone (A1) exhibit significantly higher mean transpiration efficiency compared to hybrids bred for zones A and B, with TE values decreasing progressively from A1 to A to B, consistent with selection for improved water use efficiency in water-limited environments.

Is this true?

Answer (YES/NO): NO